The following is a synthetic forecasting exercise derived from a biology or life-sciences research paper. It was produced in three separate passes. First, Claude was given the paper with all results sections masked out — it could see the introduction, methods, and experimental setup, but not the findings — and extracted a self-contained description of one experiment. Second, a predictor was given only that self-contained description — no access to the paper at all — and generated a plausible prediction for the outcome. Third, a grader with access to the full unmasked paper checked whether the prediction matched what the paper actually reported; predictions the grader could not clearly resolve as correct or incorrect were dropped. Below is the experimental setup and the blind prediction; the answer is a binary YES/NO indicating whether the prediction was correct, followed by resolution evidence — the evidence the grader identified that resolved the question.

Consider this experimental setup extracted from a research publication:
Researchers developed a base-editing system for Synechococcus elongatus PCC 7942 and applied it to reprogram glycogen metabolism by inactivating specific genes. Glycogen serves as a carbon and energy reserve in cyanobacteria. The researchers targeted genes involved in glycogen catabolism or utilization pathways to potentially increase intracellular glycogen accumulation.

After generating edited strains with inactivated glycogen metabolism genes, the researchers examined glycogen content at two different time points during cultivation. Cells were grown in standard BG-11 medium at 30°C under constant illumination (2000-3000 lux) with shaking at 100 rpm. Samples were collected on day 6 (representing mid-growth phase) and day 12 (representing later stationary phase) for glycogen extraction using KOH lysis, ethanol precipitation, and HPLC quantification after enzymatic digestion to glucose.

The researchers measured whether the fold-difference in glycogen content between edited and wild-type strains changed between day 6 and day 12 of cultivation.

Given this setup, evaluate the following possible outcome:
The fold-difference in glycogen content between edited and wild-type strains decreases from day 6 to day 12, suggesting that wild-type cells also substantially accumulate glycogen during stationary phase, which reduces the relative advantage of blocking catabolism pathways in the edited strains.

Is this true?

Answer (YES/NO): NO